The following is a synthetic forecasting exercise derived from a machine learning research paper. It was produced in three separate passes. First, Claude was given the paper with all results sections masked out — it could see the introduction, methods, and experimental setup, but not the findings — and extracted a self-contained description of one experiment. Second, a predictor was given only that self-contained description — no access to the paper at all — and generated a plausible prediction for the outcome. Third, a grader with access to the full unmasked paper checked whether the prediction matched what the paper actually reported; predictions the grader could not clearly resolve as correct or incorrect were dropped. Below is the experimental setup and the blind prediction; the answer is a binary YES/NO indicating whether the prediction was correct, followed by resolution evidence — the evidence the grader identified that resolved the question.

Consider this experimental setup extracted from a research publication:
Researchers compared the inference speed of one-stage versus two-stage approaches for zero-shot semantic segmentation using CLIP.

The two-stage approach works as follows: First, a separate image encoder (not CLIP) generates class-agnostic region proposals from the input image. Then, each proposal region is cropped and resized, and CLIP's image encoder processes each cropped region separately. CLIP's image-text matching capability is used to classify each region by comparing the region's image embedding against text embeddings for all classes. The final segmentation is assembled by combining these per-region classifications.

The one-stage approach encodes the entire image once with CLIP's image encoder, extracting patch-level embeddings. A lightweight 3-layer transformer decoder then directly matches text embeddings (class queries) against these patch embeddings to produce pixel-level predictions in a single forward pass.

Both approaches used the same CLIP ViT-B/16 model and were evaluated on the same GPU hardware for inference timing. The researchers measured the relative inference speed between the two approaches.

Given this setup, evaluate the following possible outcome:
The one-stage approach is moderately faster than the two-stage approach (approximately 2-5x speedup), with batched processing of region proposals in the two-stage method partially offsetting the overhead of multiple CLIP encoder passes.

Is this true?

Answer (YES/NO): YES